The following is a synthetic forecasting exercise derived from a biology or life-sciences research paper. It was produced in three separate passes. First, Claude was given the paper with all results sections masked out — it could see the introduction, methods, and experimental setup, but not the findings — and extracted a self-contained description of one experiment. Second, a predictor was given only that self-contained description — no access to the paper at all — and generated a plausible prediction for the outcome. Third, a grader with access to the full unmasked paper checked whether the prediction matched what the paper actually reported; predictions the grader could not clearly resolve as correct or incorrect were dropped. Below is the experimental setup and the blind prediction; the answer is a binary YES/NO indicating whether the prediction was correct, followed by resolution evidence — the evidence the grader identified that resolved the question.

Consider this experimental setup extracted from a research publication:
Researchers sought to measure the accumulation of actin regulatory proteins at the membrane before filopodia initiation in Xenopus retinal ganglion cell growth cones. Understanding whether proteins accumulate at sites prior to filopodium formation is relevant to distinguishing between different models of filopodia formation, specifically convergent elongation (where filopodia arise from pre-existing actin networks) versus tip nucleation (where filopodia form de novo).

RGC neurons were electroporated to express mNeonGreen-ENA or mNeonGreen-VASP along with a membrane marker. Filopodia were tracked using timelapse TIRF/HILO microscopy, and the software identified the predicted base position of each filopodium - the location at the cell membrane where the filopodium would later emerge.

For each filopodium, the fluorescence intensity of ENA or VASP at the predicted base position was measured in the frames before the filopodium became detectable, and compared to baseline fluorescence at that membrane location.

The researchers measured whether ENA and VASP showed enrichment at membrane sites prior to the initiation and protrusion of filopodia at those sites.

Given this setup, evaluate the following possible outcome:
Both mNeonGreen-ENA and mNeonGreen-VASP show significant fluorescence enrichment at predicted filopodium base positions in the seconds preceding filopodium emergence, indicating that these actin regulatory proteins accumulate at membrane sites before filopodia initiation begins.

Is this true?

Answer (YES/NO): YES